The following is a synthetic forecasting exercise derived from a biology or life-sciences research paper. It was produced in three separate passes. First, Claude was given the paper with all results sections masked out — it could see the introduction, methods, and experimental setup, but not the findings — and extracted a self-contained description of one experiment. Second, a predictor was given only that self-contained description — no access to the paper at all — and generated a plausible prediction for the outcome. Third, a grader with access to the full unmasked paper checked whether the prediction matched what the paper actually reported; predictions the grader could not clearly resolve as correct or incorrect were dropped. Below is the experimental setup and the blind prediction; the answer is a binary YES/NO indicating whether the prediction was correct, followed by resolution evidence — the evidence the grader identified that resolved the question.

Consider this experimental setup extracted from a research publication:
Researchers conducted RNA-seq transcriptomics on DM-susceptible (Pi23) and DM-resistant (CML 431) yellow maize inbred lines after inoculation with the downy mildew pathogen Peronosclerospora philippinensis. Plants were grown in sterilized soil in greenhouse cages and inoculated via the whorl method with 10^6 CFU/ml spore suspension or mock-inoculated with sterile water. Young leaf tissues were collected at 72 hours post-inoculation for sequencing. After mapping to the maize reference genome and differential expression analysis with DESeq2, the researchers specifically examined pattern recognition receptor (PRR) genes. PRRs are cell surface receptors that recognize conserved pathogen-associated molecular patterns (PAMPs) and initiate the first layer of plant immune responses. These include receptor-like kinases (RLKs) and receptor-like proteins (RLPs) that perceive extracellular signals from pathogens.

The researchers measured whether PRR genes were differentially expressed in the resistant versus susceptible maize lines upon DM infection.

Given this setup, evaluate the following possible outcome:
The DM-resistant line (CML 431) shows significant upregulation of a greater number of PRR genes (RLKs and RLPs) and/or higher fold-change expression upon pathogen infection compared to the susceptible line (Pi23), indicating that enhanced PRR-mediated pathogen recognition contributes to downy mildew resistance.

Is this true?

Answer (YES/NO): NO